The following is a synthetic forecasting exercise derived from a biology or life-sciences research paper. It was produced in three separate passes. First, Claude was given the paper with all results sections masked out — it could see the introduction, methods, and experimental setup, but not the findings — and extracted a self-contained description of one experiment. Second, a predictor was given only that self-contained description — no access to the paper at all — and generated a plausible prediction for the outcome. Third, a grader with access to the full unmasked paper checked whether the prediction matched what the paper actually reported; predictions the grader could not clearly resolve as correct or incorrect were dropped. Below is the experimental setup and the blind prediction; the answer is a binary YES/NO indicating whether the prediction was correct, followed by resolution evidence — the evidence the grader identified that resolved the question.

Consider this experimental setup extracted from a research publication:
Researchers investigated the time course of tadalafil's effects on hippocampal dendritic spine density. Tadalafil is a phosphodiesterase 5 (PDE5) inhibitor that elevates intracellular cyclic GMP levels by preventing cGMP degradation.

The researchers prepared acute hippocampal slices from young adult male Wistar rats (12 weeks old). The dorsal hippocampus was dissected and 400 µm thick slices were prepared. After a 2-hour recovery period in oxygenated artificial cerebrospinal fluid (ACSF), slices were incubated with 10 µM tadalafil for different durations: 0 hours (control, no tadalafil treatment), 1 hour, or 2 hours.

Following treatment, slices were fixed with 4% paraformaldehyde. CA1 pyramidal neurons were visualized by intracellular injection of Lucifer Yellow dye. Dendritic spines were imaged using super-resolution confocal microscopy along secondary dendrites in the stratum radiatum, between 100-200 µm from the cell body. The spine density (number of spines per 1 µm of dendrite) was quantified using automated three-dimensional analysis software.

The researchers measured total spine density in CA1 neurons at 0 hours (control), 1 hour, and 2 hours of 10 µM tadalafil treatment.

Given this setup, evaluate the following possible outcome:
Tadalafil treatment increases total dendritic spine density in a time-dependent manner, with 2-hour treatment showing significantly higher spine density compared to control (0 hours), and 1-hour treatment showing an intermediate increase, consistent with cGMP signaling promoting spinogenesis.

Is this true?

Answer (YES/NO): YES